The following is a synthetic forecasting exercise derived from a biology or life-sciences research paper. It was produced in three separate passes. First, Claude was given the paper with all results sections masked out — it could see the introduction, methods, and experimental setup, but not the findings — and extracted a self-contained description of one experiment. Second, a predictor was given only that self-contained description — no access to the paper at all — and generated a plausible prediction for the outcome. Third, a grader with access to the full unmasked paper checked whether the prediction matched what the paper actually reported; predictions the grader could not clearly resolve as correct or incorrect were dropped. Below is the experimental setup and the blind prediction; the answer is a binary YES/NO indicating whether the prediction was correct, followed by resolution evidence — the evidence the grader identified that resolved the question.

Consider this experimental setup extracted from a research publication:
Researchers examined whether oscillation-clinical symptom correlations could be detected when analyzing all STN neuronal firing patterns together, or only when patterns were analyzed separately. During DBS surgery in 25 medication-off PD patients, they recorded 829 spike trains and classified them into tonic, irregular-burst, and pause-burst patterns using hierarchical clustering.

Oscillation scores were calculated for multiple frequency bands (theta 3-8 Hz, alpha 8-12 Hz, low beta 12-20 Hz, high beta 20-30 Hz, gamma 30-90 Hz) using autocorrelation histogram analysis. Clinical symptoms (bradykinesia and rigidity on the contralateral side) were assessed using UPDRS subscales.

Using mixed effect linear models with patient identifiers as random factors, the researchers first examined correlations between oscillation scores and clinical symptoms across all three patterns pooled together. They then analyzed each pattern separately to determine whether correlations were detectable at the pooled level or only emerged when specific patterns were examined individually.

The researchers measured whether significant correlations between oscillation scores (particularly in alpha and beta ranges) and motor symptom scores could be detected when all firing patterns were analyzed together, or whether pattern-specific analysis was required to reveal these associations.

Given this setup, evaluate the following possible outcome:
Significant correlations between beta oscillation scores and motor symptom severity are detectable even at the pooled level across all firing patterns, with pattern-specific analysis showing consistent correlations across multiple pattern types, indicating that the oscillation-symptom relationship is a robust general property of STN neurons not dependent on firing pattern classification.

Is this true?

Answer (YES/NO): NO